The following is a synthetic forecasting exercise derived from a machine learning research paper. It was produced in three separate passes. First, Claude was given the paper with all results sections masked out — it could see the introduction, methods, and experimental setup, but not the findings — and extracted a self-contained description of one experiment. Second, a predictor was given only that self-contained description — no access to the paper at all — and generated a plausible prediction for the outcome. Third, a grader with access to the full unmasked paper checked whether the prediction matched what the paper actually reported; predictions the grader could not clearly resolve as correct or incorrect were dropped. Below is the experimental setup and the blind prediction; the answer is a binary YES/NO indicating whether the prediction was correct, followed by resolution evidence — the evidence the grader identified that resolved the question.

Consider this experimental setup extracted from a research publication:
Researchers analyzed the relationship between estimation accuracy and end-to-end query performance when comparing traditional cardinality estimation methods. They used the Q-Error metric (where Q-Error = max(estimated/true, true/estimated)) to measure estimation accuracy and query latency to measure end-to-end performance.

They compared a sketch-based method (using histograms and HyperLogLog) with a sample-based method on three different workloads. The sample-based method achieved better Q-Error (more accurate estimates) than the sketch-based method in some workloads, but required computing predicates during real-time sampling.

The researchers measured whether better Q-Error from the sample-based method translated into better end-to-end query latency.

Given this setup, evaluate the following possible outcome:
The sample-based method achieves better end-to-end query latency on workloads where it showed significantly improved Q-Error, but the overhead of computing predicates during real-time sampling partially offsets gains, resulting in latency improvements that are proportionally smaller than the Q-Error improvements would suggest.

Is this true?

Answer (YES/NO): NO